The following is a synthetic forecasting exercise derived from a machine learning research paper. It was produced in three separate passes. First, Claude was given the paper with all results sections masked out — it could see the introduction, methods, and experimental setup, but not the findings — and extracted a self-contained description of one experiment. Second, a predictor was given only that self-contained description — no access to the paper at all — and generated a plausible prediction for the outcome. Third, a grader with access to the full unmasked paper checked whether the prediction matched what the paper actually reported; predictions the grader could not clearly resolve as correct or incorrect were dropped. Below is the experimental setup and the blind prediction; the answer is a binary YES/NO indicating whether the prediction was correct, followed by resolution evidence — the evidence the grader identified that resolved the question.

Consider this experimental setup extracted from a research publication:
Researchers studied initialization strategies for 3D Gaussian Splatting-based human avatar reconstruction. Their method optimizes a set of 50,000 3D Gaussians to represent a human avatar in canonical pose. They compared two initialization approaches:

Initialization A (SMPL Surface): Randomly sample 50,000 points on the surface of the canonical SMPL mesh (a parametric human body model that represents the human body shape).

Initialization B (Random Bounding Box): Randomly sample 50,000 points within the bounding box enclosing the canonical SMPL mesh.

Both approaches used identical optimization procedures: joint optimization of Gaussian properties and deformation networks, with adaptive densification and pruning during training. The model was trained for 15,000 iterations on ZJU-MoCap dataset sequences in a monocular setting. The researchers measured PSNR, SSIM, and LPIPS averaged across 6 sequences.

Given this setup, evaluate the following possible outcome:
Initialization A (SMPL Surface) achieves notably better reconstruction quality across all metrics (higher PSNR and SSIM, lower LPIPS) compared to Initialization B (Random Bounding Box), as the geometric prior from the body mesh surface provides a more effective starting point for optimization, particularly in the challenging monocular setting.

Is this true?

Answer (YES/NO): NO